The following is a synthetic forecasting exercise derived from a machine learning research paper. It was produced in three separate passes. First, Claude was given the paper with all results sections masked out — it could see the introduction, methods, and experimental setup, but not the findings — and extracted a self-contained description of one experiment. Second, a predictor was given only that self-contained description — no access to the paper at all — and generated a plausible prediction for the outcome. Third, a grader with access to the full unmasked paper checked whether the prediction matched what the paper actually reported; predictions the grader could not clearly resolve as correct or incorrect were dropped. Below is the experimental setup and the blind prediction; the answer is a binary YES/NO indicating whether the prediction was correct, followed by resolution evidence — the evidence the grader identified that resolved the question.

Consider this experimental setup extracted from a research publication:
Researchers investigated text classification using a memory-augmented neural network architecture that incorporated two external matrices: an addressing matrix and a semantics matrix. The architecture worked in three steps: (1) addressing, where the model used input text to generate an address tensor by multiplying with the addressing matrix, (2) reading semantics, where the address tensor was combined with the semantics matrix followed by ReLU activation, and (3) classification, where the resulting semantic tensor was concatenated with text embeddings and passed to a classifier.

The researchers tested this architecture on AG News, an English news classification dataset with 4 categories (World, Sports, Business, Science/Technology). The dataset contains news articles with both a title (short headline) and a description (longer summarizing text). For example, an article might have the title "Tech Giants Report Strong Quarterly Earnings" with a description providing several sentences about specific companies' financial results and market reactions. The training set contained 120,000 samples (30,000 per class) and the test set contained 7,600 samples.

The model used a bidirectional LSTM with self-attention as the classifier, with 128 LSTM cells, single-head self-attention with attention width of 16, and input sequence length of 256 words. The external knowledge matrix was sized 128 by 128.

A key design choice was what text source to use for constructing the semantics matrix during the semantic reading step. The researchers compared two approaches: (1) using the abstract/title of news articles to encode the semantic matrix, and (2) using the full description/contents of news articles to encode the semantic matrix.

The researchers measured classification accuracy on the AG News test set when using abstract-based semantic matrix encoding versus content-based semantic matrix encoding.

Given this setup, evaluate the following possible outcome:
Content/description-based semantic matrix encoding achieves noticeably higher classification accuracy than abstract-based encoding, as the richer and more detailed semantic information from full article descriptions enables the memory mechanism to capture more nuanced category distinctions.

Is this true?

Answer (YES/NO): NO